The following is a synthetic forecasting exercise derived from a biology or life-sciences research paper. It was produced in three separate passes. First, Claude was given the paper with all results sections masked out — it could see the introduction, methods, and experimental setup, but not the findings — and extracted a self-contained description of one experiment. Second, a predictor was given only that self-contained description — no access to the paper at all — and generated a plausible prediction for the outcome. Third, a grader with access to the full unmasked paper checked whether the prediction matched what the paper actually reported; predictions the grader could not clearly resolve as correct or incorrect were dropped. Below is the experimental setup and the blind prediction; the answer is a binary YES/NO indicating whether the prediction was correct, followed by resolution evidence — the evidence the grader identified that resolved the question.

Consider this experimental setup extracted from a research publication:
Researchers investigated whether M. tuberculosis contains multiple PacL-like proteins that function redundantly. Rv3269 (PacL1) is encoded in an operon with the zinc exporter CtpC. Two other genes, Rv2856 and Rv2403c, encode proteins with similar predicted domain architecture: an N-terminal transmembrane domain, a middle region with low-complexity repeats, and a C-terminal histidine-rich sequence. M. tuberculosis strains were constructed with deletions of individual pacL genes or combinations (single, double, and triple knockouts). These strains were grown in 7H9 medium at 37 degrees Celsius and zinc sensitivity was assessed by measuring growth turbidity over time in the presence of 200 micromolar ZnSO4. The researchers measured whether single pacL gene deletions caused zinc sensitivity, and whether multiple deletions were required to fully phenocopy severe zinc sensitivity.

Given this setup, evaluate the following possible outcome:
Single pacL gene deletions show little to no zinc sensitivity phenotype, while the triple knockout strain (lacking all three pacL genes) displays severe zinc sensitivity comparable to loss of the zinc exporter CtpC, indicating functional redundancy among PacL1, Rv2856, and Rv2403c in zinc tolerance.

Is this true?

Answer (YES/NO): NO